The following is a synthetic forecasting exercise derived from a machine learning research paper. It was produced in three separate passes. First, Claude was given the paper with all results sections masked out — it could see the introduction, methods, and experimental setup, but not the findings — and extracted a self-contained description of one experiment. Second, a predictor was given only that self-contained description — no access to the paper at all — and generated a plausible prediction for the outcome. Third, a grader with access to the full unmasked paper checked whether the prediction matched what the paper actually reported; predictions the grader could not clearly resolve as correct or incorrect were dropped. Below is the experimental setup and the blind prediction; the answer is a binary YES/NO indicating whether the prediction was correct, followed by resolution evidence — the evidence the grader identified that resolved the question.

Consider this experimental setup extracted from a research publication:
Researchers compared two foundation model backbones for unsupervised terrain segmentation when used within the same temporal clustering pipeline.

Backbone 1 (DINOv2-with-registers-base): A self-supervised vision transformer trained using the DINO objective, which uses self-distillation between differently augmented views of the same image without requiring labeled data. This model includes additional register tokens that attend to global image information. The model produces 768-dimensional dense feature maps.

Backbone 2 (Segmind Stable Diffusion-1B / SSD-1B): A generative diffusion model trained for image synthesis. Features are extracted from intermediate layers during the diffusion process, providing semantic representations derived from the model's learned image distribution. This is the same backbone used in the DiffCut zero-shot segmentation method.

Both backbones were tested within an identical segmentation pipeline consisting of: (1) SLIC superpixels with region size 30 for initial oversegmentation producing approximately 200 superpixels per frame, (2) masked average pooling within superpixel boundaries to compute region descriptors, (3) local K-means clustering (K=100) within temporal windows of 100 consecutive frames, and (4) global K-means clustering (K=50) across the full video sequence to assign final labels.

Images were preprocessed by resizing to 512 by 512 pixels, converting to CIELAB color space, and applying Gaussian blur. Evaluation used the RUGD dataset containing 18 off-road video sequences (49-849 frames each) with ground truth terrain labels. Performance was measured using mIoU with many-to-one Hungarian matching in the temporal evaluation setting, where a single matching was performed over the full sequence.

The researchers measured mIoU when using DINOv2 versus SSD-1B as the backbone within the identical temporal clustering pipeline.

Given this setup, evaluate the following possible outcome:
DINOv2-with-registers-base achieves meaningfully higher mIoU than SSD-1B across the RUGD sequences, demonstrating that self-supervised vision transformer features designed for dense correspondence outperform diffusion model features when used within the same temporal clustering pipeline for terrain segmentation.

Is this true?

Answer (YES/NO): YES